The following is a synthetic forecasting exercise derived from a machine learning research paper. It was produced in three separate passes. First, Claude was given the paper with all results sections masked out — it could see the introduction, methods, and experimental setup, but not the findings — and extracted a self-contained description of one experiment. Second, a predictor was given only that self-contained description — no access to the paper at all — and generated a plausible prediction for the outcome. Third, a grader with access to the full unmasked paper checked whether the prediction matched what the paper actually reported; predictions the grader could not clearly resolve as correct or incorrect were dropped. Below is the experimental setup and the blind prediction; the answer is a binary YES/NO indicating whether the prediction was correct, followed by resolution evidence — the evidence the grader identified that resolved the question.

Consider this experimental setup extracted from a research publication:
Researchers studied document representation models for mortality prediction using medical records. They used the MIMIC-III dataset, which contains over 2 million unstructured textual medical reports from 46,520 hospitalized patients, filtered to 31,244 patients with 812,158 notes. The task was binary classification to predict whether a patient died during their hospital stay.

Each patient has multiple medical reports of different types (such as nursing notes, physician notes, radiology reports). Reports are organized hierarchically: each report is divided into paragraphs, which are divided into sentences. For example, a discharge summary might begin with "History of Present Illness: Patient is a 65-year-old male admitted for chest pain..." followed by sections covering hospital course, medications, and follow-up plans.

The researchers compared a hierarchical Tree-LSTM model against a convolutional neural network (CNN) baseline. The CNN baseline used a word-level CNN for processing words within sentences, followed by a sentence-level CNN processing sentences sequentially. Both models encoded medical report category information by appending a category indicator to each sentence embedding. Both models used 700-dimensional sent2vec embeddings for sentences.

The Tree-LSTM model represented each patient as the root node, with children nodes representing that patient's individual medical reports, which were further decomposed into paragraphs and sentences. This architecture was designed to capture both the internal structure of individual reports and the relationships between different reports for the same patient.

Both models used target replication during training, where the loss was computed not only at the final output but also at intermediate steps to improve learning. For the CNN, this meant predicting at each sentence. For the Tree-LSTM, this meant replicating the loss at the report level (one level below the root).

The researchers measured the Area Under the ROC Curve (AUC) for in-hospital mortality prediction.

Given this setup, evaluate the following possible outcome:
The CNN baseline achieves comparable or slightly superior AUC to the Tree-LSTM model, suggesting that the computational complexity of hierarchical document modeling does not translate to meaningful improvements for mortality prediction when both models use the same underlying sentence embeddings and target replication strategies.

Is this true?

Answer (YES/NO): YES